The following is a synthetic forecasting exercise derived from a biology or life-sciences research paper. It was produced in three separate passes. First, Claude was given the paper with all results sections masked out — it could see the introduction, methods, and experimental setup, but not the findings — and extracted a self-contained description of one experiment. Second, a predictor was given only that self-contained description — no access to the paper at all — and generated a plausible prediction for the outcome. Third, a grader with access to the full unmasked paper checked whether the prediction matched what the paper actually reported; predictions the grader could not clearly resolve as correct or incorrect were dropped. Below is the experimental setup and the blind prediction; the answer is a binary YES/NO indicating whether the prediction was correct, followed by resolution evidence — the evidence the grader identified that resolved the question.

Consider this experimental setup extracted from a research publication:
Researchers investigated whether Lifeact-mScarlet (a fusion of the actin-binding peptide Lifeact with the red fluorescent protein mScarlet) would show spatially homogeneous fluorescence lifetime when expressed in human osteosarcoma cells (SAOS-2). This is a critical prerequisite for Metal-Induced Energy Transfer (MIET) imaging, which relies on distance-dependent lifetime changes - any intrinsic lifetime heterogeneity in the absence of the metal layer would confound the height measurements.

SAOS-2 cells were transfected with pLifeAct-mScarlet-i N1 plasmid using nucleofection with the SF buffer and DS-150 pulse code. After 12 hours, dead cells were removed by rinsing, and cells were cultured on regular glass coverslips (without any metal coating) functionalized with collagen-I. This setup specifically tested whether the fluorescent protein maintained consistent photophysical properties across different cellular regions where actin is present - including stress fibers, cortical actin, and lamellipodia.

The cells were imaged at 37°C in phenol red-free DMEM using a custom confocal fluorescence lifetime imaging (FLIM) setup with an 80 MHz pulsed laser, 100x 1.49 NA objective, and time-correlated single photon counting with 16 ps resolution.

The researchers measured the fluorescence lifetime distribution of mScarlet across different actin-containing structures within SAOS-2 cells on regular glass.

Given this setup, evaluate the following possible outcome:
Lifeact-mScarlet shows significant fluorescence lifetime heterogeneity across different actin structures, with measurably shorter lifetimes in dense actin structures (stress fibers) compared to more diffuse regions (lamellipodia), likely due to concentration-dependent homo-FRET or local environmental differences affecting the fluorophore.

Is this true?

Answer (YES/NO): NO